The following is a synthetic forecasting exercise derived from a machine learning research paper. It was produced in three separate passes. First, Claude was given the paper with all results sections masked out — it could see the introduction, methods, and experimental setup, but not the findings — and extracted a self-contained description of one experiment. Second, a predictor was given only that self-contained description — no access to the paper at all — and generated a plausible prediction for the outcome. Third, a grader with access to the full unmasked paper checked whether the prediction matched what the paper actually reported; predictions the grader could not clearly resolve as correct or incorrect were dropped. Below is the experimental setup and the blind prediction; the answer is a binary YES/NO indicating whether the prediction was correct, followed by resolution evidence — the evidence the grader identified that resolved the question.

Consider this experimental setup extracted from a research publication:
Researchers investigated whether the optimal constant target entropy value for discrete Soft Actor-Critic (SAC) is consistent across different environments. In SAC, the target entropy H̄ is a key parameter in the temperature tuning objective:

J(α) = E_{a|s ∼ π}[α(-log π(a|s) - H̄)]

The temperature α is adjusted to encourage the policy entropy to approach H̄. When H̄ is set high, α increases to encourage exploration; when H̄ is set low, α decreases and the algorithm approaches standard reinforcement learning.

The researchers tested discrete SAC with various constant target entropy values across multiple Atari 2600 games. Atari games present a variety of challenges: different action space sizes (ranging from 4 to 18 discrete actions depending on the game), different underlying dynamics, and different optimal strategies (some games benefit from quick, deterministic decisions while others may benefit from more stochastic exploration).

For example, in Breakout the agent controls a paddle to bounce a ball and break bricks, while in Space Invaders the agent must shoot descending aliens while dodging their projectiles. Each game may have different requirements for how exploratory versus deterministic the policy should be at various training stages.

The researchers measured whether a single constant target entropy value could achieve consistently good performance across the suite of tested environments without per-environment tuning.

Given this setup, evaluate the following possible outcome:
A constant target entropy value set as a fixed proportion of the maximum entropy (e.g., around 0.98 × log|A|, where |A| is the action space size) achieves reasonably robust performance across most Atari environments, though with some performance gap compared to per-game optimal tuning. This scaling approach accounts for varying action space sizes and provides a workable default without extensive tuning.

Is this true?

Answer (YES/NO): NO